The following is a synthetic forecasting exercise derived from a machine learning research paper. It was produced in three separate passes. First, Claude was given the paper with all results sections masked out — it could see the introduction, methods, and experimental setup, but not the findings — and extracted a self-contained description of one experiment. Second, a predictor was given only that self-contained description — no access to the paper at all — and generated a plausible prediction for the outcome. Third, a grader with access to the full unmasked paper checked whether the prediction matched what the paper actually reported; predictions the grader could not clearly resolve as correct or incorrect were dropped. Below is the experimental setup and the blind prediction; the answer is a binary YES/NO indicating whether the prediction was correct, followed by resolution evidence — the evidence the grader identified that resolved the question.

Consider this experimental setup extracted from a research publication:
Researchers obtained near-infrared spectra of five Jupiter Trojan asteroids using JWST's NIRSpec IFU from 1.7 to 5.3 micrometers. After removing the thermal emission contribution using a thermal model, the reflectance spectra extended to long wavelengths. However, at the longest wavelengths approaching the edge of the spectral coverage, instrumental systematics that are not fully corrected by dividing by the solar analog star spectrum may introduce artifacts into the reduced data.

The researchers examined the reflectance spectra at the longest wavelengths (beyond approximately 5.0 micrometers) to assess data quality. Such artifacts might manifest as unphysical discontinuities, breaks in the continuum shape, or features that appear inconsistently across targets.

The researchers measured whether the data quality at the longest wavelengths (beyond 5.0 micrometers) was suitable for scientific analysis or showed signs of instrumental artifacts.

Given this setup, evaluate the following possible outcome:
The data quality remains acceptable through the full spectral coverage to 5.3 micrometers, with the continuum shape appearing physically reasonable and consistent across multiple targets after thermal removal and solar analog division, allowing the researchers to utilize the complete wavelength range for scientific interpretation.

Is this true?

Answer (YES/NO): NO